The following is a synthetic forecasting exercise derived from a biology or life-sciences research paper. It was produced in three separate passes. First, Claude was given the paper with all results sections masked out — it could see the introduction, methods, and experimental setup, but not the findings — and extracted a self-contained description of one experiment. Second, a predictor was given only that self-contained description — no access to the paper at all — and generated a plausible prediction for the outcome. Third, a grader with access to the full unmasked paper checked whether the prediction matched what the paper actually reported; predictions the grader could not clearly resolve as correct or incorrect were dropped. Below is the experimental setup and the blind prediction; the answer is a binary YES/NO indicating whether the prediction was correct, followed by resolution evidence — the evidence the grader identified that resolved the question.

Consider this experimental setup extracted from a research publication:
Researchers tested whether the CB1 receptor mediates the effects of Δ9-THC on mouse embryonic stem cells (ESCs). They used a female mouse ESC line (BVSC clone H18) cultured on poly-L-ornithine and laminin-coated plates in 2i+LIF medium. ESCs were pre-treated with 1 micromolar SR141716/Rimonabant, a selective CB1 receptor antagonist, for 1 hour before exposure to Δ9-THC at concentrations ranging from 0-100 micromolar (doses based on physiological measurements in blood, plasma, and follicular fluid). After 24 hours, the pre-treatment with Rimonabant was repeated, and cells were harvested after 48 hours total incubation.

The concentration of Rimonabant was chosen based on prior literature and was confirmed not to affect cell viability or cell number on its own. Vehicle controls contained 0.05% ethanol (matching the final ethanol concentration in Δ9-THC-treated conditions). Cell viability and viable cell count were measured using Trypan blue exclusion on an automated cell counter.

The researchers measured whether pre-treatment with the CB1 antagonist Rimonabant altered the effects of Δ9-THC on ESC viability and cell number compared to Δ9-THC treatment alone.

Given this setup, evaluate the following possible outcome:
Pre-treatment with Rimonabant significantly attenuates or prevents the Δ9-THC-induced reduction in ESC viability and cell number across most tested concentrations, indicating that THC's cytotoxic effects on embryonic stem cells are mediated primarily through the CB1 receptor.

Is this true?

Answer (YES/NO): NO